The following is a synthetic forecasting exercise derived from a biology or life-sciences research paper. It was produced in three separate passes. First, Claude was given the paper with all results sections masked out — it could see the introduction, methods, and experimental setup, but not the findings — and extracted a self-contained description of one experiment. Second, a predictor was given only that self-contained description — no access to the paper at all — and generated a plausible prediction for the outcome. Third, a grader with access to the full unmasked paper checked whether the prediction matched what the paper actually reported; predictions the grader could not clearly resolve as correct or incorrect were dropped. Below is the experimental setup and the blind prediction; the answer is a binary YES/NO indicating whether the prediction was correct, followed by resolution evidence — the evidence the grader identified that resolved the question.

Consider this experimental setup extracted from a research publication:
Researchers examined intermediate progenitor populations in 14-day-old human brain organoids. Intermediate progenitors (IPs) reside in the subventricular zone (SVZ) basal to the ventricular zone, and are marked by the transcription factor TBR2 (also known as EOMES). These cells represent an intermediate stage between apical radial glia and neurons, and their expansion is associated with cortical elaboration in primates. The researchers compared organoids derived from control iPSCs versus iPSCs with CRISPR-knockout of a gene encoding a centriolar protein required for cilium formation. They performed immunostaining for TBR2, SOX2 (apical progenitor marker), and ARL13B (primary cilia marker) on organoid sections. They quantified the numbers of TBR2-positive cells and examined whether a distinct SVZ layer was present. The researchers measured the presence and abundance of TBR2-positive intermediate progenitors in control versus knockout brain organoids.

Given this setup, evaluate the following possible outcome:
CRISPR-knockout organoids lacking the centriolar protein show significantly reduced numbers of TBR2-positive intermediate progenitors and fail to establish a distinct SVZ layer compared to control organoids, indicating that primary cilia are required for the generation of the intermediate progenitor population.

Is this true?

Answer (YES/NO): YES